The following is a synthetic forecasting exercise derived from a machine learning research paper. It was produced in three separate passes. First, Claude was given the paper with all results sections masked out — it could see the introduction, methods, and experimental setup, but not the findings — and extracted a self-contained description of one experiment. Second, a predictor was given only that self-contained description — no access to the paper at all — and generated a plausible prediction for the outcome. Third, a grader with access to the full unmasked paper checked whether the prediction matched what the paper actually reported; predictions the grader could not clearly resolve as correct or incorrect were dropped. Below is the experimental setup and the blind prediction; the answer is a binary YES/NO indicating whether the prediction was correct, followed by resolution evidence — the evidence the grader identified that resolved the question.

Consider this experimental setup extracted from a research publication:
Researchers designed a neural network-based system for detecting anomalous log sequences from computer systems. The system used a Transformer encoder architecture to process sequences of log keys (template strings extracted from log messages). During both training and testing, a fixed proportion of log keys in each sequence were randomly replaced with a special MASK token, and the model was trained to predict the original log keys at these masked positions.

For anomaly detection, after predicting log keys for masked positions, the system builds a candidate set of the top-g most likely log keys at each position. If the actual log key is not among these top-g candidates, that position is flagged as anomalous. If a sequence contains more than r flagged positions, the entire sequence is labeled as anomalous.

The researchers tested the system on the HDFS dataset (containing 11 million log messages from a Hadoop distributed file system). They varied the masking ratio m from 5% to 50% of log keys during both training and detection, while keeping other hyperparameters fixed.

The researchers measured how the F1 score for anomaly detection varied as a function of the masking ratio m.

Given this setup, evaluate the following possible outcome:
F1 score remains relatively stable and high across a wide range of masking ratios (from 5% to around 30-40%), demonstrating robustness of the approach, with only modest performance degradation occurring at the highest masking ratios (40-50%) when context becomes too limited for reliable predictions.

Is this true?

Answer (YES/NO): NO